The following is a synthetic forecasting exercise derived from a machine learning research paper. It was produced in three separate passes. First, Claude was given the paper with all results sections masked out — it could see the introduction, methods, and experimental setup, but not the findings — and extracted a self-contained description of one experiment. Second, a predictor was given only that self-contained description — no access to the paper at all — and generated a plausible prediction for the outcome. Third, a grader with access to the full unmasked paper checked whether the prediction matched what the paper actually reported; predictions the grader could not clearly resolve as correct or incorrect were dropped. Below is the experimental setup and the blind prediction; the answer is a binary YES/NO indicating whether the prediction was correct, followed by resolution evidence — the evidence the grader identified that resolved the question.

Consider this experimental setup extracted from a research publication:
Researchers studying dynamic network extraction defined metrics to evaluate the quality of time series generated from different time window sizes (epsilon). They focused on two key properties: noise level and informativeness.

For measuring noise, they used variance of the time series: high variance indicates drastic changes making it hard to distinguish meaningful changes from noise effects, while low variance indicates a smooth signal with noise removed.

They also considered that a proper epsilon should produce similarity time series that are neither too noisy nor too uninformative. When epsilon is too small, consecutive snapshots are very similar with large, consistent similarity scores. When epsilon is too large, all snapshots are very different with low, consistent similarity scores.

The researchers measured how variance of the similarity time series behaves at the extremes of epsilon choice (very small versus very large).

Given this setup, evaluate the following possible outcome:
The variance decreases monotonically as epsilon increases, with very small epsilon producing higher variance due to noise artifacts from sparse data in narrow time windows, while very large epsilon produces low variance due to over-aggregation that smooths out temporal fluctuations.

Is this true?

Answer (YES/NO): NO